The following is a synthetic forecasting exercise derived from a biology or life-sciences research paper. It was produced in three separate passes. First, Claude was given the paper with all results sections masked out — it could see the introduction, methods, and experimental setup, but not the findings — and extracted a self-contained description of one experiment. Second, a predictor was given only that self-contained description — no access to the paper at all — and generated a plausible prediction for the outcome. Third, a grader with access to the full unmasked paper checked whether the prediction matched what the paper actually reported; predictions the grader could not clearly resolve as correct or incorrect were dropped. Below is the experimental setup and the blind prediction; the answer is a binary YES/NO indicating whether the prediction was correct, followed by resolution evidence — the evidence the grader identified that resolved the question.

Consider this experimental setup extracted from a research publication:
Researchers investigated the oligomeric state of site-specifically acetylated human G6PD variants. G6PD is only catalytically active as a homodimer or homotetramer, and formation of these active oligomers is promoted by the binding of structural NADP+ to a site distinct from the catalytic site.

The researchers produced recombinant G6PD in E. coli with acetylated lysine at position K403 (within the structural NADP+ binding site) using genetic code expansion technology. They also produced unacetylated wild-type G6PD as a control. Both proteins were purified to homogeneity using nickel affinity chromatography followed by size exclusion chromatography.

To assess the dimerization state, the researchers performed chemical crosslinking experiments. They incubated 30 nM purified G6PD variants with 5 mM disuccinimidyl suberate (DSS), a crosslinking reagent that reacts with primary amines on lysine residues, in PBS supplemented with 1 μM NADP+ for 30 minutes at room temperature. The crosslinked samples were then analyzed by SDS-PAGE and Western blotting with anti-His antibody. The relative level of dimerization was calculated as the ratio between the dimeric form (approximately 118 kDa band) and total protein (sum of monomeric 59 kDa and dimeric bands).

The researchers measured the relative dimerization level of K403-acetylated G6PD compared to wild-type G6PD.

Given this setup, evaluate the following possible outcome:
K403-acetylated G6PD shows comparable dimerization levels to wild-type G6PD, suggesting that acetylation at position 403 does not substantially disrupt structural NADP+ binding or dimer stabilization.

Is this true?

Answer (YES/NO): NO